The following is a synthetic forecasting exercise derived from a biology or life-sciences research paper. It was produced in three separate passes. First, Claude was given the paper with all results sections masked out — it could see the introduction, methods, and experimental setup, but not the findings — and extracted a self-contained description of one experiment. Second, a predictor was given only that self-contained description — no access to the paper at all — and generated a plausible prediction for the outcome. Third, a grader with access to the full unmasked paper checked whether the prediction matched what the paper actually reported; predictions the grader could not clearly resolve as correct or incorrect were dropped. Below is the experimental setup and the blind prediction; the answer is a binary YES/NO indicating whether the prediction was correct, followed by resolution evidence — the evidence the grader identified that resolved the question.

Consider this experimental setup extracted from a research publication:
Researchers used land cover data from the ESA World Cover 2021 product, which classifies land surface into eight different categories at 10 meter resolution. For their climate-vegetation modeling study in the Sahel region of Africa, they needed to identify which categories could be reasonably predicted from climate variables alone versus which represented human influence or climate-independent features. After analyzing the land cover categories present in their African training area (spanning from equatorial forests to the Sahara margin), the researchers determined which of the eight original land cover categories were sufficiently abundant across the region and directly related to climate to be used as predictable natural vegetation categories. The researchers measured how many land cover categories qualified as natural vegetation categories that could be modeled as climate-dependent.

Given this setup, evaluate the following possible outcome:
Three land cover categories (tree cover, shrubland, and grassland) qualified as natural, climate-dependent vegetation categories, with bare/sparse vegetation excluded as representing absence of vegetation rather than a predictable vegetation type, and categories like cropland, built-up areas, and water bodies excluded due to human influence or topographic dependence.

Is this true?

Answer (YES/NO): NO